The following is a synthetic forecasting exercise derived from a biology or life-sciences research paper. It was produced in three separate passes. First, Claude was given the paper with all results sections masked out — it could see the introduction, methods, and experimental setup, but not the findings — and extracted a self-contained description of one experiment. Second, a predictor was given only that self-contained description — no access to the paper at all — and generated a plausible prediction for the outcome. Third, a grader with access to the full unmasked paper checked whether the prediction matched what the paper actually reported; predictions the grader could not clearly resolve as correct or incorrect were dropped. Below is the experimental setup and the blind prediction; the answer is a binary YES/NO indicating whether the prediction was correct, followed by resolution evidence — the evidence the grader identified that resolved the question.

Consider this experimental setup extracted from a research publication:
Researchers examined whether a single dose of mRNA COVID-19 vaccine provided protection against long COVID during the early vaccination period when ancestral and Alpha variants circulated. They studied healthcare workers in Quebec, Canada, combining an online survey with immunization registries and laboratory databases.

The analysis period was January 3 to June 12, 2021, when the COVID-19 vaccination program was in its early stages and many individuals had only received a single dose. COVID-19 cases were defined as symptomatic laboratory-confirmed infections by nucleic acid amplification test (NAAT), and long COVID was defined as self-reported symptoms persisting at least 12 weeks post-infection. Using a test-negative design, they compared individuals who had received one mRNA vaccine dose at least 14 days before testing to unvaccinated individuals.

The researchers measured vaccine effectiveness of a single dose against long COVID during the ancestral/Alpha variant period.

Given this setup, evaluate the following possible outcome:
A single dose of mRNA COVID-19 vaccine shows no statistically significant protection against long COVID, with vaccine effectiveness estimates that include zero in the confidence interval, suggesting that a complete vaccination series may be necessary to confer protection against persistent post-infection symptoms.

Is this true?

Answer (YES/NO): NO